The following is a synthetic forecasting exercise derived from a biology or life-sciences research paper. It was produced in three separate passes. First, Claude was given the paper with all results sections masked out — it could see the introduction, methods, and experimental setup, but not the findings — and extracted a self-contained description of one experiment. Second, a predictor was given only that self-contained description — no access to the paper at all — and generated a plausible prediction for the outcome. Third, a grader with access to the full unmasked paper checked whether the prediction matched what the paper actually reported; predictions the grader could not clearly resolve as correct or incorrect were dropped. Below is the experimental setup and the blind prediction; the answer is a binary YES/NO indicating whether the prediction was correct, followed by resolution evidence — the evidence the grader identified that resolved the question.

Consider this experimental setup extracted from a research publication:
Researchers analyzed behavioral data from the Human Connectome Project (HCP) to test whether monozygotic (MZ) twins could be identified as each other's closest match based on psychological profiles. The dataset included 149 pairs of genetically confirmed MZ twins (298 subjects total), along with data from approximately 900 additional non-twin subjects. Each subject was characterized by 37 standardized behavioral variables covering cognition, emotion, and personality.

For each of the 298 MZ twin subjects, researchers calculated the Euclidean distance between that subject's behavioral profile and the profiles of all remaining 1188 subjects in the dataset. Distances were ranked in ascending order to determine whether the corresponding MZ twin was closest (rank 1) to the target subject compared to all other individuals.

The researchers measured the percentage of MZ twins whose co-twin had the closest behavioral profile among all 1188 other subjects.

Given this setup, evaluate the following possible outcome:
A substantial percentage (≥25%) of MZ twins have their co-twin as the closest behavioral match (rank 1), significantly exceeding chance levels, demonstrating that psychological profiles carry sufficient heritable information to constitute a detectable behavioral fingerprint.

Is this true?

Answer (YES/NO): NO